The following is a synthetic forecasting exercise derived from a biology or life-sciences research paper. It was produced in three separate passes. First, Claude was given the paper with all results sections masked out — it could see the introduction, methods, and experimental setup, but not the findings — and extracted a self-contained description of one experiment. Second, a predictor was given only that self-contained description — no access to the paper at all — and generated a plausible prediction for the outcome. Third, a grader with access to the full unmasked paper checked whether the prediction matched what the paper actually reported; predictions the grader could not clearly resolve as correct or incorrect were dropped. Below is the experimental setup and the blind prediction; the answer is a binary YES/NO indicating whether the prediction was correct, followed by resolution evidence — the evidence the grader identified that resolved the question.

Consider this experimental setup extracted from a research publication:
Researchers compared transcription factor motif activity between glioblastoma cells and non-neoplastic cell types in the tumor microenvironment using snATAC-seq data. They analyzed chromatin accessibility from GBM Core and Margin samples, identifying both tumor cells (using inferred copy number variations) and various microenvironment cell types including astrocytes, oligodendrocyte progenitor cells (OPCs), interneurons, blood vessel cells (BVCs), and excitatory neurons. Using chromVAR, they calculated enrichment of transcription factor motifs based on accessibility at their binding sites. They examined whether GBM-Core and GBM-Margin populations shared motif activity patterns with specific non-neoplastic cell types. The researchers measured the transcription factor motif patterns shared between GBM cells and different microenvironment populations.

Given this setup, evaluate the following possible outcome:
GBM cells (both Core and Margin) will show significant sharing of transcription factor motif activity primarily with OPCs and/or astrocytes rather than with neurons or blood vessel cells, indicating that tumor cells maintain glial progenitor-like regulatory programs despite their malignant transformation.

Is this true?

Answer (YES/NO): NO